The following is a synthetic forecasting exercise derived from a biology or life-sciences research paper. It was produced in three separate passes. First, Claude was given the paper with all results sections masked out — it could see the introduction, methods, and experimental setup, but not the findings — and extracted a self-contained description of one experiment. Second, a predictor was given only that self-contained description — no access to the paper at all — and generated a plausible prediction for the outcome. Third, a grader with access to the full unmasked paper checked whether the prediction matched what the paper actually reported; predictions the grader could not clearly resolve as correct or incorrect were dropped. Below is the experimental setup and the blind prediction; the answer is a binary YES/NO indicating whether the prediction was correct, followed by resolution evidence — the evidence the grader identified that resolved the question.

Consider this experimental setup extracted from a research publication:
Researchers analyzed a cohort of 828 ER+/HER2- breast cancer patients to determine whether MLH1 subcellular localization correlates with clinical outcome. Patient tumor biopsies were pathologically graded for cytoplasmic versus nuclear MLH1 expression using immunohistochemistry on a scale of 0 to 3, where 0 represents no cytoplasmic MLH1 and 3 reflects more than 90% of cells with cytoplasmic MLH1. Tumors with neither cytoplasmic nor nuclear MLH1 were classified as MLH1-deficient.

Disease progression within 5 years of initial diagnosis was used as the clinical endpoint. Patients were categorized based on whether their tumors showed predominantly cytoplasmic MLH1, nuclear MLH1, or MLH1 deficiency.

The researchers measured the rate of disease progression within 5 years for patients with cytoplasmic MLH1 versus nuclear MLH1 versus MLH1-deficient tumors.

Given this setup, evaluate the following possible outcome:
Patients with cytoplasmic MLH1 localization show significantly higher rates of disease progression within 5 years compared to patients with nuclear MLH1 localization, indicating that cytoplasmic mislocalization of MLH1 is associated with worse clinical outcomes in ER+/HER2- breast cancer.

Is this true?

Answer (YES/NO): YES